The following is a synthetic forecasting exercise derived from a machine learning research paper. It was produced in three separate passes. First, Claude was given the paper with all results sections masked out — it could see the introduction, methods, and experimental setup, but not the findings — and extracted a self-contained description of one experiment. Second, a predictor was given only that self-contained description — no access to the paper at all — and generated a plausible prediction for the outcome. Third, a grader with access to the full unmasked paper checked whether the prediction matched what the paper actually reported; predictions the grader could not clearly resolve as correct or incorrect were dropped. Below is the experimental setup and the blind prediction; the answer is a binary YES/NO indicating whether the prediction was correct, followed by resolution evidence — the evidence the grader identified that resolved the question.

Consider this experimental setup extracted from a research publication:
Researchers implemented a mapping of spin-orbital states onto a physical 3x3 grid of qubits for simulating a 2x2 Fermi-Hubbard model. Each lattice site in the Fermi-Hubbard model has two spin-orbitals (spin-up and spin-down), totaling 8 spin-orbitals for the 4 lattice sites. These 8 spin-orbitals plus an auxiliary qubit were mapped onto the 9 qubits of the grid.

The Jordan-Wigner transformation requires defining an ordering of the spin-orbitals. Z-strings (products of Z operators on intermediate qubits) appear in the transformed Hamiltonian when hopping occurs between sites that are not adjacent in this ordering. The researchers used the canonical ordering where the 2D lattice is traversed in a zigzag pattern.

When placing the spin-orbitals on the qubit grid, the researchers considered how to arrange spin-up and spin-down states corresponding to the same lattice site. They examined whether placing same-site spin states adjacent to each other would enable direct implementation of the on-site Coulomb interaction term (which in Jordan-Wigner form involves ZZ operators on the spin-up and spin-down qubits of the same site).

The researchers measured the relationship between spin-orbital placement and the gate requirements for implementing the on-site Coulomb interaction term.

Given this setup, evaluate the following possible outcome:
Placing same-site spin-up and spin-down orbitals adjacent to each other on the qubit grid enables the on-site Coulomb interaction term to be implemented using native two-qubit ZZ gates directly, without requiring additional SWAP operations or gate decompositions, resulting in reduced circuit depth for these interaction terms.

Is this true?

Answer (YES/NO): YES